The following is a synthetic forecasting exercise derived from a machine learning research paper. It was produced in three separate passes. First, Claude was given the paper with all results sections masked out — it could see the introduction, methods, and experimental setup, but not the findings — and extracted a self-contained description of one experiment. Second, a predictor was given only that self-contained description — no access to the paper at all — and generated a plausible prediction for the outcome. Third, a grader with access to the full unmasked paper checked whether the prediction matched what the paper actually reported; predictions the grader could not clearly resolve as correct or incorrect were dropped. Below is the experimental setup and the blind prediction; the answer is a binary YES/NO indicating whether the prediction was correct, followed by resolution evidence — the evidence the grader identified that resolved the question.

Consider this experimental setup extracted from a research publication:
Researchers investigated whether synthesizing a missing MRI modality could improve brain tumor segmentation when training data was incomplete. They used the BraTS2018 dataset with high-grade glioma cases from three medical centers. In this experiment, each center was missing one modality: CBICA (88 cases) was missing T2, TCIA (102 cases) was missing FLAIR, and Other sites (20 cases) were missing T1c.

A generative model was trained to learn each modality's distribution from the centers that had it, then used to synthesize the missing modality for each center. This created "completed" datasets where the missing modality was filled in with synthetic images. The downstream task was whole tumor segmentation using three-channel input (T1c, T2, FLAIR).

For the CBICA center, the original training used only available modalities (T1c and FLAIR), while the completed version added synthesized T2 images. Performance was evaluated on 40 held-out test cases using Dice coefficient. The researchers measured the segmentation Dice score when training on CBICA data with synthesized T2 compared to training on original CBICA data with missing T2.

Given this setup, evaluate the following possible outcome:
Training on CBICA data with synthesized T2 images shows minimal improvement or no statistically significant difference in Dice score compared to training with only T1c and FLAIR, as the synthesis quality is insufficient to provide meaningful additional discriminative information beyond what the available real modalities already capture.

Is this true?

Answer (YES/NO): NO